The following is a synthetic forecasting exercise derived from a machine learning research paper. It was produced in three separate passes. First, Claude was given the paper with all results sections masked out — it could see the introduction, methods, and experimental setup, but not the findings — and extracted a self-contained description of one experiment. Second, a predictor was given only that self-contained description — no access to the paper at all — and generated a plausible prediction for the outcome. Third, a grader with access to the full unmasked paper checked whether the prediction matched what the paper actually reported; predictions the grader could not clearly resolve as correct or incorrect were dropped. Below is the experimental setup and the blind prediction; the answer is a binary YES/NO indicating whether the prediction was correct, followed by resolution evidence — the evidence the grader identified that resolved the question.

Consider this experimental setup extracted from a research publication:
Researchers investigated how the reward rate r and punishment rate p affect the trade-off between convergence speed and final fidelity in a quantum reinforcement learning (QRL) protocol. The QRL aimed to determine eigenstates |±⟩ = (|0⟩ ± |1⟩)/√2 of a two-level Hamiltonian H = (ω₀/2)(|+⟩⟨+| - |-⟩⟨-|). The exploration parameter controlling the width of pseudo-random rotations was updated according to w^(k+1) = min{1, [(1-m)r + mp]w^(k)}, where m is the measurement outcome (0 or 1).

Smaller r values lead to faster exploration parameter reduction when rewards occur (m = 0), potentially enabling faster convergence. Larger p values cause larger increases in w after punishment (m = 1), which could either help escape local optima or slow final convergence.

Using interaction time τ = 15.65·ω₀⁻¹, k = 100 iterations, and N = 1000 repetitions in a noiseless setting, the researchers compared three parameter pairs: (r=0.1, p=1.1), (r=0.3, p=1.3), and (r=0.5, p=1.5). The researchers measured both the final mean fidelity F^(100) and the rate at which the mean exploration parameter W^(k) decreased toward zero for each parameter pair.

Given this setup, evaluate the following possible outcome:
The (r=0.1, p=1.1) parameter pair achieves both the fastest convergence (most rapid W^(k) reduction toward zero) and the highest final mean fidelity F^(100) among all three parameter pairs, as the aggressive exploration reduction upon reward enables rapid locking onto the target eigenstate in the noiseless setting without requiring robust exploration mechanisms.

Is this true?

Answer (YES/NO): NO